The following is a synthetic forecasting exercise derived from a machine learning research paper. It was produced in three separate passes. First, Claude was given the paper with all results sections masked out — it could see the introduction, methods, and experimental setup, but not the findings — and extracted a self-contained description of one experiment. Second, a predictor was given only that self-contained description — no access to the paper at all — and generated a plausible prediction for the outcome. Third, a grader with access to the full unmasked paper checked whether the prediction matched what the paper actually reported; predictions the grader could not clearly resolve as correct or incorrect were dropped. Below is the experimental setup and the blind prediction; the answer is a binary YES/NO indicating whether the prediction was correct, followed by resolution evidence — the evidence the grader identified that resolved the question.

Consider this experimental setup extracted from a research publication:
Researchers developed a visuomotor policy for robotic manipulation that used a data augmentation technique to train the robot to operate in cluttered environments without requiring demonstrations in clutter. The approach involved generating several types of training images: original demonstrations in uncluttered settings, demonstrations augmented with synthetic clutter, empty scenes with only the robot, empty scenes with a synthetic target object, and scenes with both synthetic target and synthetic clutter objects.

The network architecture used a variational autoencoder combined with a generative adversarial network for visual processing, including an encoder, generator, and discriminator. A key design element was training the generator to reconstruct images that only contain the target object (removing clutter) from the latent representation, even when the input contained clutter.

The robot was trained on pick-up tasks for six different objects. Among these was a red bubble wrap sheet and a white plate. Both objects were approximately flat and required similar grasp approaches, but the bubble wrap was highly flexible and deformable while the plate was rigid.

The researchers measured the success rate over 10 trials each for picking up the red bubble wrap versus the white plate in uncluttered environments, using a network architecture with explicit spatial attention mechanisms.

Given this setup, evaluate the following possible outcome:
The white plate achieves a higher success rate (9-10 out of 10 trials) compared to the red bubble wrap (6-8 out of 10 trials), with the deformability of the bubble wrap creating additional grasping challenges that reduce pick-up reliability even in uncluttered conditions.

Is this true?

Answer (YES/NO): NO